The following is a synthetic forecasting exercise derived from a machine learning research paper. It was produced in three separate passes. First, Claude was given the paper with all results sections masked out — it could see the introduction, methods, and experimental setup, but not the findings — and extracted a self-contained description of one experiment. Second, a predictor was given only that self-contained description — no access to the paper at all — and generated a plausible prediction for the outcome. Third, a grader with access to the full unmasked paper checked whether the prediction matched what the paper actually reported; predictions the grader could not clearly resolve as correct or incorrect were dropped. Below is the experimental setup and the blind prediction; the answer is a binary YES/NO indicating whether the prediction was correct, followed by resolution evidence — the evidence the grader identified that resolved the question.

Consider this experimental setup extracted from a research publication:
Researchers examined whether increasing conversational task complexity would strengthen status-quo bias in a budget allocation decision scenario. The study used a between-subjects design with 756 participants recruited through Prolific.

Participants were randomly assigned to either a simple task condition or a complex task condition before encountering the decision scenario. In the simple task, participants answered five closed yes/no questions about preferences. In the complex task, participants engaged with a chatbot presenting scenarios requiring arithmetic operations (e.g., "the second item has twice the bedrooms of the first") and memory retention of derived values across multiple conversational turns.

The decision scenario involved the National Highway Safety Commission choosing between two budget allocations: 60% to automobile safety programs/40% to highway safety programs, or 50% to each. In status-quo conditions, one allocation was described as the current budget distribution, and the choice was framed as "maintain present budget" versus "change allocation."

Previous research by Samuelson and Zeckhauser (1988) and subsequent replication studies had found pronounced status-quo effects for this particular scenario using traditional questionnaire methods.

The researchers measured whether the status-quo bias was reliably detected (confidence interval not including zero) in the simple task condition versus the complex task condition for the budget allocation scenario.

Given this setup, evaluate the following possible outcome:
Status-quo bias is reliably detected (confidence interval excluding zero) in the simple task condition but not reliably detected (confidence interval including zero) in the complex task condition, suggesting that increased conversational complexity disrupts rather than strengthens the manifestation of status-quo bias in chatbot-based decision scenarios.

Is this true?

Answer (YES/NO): NO